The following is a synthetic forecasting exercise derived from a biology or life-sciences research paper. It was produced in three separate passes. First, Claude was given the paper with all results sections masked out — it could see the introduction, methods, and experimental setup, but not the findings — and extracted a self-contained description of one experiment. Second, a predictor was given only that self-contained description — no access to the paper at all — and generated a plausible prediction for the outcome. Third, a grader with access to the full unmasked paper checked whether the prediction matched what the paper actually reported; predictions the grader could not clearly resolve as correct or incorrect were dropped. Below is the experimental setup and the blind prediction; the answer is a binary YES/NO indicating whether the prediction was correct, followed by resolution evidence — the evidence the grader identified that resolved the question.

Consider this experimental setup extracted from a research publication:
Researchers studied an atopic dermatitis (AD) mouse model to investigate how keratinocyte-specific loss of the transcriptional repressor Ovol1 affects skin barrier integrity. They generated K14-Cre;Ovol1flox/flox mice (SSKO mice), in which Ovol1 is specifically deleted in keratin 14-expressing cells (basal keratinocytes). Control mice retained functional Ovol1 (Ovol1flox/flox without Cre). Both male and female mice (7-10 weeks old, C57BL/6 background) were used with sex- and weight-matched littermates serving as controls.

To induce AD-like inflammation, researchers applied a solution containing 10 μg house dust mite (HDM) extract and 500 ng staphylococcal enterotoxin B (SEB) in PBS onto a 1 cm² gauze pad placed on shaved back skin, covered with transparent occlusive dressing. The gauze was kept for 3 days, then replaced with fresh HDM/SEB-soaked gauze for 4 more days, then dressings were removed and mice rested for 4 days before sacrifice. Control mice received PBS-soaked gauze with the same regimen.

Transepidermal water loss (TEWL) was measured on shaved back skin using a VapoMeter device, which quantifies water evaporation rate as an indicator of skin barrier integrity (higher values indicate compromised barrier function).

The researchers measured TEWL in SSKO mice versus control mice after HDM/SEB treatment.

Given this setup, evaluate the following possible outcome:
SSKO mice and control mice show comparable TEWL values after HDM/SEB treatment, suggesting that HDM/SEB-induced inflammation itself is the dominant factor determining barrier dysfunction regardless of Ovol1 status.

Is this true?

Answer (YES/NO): NO